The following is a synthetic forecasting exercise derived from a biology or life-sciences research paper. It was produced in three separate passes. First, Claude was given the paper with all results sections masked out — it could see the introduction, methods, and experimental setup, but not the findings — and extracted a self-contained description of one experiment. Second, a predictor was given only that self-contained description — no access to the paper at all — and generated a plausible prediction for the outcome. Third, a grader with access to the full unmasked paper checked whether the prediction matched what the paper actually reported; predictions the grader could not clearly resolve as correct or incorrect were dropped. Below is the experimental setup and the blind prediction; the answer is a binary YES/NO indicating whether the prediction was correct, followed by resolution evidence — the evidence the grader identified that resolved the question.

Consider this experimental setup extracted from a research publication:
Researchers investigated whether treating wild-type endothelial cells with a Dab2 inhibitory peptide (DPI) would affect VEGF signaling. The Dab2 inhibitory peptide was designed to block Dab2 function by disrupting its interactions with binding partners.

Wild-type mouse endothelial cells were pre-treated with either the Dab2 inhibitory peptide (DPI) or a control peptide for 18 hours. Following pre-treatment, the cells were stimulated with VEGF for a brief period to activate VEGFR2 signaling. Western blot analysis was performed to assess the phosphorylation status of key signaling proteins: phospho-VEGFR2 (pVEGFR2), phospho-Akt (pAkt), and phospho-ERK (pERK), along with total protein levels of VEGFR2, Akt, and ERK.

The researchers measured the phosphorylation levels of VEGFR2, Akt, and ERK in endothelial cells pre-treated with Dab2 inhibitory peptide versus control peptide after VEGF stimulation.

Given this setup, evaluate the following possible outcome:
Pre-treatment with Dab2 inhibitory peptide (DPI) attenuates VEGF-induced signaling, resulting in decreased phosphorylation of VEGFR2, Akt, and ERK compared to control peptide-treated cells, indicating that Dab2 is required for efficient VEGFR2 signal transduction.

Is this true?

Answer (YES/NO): YES